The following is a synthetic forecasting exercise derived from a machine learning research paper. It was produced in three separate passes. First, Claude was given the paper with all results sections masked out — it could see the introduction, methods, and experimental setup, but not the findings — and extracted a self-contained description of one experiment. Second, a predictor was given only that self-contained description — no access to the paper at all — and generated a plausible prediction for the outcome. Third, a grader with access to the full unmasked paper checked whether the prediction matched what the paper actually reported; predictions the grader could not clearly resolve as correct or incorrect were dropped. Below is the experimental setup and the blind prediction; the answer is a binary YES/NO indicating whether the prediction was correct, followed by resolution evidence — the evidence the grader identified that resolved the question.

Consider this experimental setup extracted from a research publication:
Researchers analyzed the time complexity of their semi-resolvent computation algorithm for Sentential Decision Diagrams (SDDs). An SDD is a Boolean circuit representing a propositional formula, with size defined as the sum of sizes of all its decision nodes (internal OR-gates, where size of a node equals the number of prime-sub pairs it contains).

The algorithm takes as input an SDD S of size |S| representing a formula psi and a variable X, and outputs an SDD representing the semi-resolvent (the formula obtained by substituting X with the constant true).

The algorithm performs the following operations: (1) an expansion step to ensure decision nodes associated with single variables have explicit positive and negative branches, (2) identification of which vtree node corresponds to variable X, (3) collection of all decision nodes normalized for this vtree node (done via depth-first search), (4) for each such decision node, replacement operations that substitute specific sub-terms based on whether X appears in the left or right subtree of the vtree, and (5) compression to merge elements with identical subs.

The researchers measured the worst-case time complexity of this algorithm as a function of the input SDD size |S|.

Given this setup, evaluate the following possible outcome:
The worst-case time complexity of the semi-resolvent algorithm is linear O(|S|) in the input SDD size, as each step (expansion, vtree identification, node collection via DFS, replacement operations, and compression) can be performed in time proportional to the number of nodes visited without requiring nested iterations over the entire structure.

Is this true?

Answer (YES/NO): YES